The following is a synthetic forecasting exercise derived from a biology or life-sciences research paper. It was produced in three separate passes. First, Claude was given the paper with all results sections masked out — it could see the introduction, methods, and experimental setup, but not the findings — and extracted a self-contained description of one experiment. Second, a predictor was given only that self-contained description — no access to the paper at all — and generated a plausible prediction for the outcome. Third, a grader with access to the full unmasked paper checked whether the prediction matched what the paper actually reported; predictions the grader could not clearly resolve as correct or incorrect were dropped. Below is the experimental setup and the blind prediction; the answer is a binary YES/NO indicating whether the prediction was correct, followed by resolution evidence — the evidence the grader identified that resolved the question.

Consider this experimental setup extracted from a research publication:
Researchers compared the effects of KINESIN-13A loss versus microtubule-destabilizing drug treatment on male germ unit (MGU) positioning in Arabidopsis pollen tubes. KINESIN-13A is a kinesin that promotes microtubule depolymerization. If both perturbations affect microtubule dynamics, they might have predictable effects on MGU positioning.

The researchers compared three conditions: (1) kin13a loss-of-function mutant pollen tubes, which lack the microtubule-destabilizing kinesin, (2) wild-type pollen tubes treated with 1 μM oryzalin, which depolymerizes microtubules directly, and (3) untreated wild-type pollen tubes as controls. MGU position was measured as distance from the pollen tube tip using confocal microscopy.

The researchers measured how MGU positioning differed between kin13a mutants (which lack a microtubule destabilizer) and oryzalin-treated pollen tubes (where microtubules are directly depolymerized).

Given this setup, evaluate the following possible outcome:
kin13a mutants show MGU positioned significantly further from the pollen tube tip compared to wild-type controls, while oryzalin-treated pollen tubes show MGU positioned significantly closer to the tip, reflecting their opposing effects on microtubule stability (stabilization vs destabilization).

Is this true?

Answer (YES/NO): NO